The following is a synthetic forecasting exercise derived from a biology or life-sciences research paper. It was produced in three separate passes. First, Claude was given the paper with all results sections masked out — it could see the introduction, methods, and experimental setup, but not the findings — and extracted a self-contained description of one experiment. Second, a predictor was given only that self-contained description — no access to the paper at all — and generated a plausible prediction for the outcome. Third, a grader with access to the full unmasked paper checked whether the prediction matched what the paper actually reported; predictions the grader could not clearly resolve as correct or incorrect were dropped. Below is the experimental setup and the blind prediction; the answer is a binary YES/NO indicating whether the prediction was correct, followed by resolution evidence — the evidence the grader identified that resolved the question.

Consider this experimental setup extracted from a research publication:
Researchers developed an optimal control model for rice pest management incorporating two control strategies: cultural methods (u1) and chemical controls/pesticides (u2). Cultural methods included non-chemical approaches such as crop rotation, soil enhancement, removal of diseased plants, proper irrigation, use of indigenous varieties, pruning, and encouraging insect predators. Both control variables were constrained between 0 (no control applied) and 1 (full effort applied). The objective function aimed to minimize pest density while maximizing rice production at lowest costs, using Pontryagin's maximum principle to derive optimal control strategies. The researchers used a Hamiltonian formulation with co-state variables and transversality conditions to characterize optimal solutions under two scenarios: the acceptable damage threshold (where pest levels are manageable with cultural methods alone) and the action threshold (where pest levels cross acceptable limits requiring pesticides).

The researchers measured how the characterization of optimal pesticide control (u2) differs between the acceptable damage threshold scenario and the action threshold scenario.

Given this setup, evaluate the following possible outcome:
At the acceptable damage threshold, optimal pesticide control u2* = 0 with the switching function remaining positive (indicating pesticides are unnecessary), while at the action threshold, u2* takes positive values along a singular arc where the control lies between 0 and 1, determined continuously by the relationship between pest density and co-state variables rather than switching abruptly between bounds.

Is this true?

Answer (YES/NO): NO